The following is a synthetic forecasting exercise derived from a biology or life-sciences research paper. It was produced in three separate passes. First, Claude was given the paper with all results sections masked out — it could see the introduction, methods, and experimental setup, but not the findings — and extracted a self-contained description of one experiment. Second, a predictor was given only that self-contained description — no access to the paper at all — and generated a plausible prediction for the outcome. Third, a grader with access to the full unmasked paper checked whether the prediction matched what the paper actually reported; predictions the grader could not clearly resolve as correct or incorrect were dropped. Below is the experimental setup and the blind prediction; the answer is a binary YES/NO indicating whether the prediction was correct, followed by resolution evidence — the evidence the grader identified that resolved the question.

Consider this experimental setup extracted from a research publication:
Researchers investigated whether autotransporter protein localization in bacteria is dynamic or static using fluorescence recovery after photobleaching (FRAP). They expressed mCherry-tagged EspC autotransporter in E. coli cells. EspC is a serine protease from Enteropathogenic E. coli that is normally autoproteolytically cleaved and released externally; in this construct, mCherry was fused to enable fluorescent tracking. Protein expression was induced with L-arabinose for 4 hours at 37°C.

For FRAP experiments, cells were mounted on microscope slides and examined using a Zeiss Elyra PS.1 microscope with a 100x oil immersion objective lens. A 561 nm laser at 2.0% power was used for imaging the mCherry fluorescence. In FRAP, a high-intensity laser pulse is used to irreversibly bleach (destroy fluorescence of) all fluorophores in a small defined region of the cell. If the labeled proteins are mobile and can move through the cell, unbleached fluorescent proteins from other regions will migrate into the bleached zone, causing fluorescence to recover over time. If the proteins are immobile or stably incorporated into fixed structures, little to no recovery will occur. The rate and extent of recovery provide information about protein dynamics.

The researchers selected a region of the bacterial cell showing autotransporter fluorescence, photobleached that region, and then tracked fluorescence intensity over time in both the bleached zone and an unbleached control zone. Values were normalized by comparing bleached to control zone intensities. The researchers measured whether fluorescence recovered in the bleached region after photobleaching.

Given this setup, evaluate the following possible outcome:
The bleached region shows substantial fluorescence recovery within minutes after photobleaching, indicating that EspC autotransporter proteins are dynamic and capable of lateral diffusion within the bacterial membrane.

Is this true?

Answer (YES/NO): NO